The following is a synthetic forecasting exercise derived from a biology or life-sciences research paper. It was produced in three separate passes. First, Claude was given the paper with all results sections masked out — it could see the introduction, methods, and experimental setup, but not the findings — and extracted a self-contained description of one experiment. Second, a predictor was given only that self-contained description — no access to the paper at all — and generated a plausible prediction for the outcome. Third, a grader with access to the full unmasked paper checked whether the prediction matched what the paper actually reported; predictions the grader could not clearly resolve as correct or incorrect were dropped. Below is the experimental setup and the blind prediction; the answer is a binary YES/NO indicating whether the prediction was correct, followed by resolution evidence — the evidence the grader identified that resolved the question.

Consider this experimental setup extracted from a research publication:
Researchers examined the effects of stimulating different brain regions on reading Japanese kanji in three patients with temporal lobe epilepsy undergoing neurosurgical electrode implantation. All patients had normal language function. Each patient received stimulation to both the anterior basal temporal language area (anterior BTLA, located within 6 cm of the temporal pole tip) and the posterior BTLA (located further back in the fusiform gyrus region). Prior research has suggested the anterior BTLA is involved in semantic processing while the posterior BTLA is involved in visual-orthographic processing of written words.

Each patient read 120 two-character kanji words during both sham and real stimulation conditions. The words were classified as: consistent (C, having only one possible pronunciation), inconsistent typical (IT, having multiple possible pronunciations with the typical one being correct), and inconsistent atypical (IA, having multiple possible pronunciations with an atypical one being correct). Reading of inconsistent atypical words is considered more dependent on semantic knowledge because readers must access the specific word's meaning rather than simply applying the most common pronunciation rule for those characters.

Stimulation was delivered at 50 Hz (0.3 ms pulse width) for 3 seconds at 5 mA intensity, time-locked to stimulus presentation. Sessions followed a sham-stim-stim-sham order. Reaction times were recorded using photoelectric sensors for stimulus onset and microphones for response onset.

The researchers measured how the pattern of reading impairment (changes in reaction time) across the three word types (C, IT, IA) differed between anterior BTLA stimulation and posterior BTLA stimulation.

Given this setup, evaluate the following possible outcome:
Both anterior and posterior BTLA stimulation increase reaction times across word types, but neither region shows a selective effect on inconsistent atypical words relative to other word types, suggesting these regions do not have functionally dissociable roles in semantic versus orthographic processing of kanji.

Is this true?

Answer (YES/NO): NO